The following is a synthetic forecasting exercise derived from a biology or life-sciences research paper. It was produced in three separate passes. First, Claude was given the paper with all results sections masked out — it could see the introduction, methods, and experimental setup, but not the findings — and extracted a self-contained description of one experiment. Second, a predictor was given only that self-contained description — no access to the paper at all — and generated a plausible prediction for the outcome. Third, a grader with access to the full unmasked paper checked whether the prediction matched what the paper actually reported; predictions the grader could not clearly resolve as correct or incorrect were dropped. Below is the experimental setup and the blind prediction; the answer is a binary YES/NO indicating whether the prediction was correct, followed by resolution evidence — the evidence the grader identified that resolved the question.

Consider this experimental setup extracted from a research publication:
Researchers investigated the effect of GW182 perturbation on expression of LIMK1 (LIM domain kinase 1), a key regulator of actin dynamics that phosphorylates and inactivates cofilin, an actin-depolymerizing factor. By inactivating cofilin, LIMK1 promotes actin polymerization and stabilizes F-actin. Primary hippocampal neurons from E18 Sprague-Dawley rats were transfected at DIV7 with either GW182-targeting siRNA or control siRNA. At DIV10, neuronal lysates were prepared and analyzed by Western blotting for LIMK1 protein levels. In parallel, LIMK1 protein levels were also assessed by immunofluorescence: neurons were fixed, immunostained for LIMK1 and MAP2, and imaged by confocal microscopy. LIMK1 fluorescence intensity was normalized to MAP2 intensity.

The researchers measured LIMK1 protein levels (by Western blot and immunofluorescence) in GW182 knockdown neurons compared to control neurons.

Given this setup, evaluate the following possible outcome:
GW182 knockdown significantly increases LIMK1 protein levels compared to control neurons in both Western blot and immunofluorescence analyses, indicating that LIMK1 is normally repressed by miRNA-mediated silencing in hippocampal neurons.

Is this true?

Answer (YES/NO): NO